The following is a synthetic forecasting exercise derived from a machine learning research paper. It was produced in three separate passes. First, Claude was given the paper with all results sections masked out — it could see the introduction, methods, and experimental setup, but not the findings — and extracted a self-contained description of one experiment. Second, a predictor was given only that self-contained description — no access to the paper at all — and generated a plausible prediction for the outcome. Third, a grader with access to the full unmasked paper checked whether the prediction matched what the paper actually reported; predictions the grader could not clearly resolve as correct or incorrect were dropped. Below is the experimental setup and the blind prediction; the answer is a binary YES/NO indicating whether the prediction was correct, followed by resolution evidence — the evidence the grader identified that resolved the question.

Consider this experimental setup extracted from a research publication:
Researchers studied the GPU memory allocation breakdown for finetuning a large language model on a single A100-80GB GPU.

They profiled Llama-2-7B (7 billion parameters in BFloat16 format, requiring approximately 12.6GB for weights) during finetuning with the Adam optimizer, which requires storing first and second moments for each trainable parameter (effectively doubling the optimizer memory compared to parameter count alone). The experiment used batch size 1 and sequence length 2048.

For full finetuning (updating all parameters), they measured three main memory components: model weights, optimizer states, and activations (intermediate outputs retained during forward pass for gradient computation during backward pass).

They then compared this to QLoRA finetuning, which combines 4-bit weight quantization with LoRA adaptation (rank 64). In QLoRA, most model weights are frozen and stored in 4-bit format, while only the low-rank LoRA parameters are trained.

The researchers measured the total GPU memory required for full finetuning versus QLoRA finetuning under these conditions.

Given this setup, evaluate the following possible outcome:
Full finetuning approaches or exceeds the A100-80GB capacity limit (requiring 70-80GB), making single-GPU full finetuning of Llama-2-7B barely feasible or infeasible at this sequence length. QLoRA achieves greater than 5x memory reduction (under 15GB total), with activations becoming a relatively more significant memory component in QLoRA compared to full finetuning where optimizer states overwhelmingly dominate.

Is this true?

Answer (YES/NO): NO